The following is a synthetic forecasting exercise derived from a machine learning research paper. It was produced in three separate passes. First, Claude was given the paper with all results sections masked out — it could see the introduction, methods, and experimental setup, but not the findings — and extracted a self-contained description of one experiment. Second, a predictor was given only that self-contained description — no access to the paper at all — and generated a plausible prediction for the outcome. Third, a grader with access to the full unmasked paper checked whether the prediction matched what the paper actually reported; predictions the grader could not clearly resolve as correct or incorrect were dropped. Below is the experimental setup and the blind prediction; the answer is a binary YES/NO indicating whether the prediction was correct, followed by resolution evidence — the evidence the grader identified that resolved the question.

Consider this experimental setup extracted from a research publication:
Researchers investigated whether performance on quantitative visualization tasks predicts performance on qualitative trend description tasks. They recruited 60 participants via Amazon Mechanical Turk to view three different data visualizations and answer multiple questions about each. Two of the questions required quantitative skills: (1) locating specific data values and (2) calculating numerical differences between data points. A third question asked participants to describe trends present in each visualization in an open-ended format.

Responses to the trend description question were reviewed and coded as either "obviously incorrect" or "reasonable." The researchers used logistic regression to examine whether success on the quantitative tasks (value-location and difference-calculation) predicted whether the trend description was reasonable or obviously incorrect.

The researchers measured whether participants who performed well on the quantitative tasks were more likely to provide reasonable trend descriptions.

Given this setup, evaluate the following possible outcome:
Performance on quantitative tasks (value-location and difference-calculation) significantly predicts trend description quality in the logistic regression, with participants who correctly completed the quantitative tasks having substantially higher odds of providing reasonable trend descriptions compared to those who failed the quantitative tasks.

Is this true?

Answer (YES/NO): NO